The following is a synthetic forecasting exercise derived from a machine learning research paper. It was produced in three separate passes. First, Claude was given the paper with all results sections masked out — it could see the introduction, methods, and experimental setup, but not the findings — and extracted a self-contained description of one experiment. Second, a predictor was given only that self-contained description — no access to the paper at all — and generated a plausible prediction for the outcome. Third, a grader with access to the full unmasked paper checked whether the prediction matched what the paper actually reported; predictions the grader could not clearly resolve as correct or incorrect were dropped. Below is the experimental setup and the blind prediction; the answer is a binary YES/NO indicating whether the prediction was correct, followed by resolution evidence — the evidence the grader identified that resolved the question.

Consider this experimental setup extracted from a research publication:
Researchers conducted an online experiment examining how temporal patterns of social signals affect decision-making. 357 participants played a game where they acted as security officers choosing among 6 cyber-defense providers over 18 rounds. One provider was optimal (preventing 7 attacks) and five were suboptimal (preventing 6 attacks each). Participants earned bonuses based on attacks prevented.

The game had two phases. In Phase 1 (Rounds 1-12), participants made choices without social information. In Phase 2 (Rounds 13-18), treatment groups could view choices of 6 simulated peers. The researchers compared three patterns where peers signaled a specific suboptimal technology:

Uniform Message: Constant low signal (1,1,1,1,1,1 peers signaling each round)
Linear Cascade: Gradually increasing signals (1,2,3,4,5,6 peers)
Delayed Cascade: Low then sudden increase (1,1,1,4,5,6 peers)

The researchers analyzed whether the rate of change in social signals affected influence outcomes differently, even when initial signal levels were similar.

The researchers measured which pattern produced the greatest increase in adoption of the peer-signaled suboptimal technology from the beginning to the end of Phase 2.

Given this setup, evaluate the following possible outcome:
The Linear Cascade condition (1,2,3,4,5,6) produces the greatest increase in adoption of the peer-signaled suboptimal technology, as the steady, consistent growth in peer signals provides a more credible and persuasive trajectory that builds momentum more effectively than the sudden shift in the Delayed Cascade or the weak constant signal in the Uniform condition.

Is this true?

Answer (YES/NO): NO